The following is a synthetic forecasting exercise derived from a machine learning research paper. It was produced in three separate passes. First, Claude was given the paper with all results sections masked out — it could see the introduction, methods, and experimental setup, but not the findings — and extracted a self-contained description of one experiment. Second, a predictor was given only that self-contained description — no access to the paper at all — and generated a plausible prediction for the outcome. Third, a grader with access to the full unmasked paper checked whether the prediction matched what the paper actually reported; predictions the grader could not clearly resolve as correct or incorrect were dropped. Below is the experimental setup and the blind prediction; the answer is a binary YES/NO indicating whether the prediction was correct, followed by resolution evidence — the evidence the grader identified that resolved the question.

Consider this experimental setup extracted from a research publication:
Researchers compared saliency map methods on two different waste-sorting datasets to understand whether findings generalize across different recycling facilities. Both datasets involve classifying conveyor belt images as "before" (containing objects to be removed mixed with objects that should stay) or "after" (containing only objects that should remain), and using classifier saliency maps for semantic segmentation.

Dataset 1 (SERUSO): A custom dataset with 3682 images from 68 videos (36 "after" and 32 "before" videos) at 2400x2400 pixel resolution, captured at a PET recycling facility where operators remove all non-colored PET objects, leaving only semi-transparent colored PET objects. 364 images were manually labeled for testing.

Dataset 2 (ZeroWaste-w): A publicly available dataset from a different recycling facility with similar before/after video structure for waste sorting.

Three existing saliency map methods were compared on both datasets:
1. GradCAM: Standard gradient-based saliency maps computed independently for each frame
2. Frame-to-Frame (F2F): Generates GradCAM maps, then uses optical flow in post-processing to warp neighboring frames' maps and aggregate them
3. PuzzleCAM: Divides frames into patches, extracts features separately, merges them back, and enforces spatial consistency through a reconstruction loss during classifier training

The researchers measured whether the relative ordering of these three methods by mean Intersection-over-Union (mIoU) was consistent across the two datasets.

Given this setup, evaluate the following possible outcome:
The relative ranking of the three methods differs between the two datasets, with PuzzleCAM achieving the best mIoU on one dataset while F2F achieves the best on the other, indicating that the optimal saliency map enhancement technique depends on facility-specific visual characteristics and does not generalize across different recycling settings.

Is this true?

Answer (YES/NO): NO